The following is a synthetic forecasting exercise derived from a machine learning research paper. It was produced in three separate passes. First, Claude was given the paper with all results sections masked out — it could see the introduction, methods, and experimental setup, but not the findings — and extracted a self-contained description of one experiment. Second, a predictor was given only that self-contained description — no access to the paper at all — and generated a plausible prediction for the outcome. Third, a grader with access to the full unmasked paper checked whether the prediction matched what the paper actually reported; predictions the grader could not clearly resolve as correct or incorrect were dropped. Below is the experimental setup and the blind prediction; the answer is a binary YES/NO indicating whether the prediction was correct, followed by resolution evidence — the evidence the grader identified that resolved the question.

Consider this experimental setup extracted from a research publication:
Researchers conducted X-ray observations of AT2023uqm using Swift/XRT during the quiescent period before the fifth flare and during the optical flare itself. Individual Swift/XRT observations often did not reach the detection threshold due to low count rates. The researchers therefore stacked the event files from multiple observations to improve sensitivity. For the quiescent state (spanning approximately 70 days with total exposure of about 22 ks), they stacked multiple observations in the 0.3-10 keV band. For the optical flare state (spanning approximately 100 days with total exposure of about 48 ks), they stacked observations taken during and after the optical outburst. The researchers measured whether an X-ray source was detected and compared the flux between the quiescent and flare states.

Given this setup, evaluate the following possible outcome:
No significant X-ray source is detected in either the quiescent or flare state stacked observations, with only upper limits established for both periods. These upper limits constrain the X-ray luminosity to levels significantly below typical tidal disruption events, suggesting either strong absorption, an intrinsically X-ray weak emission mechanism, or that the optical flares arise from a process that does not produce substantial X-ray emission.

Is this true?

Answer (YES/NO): NO